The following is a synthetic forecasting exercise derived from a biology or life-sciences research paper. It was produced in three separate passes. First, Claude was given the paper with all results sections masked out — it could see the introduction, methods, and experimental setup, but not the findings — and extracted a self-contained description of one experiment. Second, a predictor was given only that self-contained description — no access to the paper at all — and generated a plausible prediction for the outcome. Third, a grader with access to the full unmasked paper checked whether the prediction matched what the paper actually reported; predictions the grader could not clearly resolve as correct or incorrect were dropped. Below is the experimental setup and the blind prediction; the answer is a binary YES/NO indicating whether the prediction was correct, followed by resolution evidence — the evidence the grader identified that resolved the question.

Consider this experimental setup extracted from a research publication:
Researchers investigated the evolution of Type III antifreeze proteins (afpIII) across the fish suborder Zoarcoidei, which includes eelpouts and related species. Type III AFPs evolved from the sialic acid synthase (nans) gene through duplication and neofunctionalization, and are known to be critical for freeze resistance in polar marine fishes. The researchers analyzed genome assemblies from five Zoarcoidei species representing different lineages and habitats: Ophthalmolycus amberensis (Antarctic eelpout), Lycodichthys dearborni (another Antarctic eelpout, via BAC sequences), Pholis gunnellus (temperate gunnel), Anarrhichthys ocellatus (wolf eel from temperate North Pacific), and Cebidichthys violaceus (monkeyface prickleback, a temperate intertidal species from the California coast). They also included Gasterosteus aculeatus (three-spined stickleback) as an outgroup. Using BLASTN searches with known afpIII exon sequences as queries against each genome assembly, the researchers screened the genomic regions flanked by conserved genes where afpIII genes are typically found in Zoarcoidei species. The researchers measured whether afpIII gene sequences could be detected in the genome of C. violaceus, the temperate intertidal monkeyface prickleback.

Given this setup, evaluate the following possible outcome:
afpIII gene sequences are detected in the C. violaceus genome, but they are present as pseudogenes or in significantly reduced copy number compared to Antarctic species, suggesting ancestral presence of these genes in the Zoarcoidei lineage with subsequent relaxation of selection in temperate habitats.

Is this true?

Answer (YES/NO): NO